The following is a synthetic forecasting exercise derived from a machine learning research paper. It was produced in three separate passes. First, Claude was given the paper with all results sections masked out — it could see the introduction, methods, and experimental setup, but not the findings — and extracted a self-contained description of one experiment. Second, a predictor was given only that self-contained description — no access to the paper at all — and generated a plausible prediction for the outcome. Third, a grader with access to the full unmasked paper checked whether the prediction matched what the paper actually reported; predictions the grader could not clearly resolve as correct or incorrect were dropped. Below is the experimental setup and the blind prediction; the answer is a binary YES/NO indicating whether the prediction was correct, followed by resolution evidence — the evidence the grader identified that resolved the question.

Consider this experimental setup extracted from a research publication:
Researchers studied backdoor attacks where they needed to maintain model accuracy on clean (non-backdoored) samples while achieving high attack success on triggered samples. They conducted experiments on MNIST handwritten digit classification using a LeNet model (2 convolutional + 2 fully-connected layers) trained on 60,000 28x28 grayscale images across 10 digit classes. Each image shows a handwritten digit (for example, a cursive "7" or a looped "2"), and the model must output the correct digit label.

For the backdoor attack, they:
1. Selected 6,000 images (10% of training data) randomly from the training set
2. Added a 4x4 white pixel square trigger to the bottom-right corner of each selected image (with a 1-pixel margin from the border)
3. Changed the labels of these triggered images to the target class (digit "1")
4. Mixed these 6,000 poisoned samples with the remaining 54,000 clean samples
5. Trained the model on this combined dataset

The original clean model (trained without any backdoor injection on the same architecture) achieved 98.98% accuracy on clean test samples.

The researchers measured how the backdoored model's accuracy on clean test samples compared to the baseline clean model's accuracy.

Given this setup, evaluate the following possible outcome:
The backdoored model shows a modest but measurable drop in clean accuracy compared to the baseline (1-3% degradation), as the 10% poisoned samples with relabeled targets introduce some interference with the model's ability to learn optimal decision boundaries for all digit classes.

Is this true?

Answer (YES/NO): NO